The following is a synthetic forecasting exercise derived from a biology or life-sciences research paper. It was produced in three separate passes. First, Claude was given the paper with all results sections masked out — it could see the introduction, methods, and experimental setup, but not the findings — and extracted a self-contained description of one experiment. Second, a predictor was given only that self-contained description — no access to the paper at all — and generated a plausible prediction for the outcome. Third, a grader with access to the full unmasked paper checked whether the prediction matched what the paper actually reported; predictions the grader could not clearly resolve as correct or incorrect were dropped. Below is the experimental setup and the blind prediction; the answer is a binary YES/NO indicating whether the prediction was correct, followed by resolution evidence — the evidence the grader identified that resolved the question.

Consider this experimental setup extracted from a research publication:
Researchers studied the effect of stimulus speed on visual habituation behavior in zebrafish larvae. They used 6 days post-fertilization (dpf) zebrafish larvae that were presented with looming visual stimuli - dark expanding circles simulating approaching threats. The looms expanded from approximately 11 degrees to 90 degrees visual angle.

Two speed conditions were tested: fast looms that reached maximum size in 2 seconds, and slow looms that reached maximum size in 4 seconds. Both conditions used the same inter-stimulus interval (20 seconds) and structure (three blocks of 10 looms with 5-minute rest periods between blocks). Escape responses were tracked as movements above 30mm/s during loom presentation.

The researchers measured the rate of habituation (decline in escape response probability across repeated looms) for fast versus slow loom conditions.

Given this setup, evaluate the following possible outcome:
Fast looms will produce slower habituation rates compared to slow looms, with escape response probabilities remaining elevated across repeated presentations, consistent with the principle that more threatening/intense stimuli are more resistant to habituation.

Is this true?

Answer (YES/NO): YES